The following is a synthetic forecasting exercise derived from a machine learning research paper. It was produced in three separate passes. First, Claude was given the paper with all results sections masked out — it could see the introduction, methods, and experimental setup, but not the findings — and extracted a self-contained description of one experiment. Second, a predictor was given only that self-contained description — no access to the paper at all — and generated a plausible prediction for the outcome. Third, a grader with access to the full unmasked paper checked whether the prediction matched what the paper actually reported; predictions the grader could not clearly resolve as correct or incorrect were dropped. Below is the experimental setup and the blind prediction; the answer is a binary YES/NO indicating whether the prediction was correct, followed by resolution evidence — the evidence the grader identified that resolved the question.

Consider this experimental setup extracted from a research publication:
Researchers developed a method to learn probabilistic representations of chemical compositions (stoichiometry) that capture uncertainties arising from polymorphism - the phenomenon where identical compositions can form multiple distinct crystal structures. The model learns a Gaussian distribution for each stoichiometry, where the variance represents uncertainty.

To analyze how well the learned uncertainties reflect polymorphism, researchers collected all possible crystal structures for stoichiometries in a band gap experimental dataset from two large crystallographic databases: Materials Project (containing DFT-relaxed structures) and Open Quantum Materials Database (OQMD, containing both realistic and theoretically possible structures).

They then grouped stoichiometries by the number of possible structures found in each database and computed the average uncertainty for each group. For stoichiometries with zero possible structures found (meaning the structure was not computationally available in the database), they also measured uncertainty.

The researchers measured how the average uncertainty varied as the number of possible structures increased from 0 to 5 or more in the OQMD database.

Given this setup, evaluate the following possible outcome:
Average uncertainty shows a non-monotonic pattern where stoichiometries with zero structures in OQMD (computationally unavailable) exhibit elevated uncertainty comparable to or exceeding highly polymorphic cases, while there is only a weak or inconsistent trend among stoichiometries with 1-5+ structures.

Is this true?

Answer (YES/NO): NO